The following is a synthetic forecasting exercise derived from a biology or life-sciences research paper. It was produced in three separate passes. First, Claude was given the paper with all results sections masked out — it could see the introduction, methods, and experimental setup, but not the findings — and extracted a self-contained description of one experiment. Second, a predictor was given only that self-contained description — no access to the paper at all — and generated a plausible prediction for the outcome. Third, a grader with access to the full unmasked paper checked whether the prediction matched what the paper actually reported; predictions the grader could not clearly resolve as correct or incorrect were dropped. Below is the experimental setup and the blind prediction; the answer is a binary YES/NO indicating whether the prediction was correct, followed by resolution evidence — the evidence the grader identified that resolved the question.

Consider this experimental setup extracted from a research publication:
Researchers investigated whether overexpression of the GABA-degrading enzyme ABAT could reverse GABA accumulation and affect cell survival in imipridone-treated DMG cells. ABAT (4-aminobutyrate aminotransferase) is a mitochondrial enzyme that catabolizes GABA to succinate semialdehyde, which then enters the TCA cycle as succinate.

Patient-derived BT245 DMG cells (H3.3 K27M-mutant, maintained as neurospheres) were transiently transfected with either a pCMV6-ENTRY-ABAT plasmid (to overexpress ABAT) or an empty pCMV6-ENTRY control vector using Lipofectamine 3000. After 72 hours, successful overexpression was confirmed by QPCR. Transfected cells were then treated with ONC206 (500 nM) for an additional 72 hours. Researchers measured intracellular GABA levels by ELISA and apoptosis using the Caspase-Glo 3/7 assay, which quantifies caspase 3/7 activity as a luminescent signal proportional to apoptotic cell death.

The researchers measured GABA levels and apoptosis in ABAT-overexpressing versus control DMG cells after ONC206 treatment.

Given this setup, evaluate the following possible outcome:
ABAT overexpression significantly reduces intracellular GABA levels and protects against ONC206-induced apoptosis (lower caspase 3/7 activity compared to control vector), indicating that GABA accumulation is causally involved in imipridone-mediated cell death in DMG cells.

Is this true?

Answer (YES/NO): NO